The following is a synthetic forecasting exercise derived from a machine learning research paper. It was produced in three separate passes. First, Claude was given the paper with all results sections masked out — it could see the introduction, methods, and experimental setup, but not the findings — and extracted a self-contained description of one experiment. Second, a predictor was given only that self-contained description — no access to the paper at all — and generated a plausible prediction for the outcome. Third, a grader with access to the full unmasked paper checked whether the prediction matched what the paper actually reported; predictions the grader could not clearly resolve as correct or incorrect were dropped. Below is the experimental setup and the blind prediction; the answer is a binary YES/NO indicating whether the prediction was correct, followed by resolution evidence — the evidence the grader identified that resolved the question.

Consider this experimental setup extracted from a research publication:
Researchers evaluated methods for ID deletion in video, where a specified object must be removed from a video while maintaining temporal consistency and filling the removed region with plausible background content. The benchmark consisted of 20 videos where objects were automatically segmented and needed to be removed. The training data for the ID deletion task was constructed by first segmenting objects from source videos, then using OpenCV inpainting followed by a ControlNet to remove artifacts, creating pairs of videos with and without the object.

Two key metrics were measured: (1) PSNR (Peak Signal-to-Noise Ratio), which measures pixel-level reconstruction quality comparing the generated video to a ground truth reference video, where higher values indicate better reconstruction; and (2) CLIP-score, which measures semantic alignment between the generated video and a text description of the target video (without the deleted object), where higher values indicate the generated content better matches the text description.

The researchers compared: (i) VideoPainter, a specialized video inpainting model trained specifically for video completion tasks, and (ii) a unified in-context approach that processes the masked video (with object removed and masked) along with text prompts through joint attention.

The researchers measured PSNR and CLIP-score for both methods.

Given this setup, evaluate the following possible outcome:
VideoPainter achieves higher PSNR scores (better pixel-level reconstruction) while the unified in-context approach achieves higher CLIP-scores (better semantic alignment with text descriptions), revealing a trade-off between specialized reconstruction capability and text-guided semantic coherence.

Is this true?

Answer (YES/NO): YES